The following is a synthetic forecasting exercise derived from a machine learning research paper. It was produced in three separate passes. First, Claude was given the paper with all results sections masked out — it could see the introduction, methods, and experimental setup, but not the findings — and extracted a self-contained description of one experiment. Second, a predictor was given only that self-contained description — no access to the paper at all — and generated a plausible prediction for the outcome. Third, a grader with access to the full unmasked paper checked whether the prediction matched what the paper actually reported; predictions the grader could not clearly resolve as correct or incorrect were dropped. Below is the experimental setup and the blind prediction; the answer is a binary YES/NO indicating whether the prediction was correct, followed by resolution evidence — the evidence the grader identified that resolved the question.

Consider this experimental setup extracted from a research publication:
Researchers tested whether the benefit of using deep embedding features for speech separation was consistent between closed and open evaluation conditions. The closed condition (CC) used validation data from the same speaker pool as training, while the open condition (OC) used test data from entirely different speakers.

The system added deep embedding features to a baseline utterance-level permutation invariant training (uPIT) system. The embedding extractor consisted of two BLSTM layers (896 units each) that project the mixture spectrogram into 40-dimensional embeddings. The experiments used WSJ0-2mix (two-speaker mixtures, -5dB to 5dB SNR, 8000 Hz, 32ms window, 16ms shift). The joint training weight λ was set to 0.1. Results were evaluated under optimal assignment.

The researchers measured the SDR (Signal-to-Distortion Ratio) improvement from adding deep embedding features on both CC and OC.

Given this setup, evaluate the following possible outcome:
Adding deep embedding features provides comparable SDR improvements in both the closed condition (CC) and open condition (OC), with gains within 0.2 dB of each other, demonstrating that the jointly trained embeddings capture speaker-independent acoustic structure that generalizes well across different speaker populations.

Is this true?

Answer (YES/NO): YES